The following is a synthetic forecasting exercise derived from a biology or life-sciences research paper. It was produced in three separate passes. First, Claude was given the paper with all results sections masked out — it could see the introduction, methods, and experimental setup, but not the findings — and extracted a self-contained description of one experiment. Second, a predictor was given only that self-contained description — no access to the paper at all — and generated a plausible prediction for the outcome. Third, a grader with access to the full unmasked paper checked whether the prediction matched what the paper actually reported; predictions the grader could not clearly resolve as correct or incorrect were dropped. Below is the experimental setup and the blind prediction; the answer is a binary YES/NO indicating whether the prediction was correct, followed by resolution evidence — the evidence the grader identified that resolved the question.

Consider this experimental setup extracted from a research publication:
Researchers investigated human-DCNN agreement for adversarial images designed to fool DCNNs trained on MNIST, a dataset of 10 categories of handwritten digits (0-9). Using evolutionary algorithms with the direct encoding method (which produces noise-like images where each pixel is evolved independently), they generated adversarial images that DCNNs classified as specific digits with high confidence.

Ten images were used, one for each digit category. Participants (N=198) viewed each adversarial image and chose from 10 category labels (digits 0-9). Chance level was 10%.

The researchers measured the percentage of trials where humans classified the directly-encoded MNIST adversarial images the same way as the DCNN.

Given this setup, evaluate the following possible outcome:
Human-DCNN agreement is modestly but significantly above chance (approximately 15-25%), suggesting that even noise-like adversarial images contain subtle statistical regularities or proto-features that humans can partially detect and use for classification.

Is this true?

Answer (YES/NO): NO